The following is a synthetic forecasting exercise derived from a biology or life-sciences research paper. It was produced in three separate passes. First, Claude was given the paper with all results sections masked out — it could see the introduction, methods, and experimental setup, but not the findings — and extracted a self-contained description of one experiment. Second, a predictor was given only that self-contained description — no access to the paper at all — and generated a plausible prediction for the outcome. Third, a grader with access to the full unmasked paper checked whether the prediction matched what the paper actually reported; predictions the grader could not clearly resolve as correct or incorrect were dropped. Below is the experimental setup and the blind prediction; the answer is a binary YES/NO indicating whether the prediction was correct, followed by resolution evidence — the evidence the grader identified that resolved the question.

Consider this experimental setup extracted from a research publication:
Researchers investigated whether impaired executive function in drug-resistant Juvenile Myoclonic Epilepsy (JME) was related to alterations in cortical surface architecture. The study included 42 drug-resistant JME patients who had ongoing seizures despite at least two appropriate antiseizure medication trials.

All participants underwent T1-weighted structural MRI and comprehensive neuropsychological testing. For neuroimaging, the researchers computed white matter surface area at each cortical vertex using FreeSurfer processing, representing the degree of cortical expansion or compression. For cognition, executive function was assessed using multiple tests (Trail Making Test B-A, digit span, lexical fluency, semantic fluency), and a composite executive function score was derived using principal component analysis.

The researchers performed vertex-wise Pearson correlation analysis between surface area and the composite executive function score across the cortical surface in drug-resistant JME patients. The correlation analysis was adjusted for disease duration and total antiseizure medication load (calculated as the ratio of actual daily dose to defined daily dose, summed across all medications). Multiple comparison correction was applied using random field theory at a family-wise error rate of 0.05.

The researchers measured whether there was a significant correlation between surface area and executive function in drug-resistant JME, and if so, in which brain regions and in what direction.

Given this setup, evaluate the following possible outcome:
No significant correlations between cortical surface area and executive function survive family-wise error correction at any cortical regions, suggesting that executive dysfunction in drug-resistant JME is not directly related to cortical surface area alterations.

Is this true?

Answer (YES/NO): NO